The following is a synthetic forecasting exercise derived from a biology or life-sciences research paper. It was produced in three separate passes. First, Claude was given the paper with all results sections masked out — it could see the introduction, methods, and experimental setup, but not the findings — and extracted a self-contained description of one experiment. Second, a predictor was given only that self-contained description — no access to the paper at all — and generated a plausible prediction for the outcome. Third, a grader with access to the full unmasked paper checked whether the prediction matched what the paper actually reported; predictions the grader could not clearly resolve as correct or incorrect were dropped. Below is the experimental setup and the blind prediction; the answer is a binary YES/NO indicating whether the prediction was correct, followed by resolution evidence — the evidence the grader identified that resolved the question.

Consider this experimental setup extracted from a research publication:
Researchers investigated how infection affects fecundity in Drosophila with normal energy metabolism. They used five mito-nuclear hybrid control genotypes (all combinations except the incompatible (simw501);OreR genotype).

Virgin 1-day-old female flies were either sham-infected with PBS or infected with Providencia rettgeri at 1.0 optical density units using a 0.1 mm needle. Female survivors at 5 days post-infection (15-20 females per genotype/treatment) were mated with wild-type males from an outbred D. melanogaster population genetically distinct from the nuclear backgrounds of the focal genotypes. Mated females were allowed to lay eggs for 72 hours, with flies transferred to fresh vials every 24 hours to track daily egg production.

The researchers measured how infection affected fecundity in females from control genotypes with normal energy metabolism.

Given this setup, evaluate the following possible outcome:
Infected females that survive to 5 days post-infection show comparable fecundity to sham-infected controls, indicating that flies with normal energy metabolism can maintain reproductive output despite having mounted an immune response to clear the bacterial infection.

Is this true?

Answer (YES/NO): YES